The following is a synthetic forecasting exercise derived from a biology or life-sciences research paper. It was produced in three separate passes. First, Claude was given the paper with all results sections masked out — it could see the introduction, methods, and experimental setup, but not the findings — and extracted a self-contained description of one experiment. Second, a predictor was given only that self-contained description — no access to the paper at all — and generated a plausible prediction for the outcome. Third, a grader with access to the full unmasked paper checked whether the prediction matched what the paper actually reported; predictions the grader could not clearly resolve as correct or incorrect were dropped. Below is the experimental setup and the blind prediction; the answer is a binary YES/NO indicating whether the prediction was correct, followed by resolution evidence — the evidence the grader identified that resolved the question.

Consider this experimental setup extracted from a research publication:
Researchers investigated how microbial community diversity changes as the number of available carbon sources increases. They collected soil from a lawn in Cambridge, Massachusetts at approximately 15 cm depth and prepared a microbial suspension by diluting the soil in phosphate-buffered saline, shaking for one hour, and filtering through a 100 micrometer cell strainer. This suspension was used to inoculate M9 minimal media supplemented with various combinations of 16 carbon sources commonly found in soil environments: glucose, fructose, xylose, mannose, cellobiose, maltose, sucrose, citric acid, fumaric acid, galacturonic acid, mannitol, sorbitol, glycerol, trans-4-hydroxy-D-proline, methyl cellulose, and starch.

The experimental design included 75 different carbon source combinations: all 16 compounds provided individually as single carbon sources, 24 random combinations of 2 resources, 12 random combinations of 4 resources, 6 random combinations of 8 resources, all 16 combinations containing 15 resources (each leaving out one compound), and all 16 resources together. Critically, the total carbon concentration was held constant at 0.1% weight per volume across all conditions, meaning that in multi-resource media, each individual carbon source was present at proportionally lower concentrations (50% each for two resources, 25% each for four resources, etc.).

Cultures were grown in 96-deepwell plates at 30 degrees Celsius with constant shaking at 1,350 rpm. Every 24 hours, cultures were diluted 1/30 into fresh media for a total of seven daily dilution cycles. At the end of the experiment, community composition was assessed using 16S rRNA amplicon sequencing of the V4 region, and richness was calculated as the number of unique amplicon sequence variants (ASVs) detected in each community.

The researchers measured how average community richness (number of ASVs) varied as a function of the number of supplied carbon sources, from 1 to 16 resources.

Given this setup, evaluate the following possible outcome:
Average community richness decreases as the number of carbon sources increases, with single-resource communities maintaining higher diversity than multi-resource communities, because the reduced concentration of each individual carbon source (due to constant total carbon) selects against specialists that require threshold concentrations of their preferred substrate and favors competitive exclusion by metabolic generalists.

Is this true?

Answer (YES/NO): NO